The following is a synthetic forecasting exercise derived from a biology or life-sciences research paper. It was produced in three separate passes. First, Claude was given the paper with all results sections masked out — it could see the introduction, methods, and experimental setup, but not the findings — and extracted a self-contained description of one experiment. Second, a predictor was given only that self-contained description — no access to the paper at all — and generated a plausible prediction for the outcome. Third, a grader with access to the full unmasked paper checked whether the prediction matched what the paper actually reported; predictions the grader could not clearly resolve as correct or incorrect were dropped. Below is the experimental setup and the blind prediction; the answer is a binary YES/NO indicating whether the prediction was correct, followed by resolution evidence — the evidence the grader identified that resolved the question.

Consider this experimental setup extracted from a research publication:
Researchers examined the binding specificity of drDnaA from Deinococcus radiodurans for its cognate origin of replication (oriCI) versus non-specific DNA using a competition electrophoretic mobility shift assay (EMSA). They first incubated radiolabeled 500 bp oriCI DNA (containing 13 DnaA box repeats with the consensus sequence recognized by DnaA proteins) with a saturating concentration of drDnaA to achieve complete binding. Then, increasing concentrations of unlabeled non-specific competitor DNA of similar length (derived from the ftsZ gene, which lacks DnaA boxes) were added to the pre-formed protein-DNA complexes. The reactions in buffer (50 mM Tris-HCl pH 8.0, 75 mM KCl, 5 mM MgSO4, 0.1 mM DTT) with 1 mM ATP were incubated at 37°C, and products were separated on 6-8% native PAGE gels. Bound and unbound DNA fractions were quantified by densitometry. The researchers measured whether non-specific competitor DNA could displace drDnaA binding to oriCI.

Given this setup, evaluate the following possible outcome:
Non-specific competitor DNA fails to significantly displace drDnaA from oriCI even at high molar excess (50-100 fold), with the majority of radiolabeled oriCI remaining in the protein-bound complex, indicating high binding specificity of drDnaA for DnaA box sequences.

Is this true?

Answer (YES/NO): YES